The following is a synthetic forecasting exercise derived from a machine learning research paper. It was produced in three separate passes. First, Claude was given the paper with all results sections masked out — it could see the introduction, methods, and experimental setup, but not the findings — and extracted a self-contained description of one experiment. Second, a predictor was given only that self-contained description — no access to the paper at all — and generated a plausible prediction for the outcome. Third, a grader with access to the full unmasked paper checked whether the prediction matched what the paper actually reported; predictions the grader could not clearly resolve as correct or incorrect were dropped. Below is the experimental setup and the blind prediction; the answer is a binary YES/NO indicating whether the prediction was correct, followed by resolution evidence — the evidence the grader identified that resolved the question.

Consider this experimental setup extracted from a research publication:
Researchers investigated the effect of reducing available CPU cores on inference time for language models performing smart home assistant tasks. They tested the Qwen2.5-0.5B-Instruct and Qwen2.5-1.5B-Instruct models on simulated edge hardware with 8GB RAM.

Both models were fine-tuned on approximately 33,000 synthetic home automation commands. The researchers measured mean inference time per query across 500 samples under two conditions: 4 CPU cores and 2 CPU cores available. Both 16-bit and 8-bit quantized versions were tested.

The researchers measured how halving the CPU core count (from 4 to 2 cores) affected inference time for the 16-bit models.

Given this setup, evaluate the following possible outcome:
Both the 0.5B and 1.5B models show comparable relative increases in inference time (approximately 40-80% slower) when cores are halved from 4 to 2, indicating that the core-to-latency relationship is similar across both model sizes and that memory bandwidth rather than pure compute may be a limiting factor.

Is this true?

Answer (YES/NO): NO